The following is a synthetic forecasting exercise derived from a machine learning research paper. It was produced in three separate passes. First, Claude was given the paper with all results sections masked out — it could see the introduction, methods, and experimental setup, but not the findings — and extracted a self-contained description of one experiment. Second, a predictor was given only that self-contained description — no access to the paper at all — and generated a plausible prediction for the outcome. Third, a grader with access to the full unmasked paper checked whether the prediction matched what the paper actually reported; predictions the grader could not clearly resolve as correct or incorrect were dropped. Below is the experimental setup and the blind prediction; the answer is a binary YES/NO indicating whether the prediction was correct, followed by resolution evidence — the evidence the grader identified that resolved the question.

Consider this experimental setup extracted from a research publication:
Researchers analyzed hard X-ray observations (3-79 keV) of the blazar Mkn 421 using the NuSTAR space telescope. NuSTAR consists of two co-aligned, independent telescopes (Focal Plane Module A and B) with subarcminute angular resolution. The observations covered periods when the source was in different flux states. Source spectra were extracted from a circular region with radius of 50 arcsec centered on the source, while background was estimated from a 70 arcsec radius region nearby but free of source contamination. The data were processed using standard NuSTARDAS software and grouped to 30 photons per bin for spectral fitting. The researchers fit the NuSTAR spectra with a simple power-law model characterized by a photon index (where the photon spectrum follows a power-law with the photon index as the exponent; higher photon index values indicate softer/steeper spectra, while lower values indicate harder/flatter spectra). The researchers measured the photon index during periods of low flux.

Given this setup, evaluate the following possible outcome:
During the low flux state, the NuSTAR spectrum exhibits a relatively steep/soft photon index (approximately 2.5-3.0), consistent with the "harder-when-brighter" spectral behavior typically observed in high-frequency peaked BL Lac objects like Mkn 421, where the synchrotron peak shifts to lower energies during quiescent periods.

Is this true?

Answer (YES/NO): YES